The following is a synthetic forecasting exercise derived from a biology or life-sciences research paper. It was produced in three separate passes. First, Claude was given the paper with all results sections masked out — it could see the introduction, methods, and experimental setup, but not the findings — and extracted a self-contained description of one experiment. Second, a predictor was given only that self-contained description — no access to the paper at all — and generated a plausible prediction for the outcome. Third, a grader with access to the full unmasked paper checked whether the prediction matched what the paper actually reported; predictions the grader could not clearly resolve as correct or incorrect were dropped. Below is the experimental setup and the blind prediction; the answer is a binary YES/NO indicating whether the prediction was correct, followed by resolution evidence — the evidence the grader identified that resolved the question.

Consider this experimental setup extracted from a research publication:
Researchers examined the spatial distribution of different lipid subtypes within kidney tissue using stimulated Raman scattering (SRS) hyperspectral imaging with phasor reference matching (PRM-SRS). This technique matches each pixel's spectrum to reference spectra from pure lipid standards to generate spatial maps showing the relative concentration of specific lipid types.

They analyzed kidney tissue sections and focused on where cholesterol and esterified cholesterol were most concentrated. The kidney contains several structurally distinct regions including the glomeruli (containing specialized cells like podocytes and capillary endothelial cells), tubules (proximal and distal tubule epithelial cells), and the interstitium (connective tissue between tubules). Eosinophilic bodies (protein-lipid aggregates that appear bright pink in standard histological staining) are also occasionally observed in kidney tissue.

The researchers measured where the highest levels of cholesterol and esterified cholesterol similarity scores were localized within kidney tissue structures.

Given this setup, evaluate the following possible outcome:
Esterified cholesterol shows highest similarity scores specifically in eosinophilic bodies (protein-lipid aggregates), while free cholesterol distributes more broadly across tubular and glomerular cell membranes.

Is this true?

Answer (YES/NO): NO